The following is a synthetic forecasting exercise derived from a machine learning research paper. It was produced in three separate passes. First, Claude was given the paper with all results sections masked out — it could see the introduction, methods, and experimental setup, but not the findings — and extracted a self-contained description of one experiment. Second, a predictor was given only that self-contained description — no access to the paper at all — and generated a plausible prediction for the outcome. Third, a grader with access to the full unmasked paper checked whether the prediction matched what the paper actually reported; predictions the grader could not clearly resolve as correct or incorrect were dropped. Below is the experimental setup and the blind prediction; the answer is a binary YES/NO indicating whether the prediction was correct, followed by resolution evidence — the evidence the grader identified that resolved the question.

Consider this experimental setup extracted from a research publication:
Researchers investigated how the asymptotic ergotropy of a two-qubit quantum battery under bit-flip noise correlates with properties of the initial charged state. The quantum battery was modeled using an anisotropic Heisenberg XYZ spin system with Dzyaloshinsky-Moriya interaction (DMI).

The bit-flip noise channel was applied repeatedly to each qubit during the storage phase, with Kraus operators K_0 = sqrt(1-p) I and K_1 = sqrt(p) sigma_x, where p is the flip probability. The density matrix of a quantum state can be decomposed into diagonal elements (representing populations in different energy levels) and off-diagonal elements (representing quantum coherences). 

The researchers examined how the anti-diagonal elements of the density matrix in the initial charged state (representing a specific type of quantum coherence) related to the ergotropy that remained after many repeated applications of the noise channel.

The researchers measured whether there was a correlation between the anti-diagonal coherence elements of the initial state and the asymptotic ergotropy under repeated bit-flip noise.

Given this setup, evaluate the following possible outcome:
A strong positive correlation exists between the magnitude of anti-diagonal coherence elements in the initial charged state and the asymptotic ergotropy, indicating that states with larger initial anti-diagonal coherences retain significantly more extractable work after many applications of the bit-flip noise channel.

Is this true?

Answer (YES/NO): YES